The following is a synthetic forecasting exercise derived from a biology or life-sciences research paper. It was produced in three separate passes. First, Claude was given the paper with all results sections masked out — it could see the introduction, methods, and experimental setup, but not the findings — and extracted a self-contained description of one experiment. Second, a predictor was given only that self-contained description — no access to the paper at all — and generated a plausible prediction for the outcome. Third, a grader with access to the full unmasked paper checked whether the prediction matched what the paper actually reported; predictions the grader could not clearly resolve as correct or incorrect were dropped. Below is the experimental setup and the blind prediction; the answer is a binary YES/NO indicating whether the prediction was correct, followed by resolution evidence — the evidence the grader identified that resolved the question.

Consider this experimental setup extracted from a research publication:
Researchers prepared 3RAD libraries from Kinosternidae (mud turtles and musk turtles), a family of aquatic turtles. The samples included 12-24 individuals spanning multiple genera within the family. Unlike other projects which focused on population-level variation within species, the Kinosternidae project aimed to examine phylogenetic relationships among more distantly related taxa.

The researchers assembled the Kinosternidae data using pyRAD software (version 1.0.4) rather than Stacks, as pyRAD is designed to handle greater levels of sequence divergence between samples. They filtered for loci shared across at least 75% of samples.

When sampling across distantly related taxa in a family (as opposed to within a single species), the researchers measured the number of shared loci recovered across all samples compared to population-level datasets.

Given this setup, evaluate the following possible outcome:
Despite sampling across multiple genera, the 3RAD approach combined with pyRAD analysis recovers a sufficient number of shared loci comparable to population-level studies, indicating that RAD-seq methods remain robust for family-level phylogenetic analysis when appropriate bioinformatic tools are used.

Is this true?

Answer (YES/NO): NO